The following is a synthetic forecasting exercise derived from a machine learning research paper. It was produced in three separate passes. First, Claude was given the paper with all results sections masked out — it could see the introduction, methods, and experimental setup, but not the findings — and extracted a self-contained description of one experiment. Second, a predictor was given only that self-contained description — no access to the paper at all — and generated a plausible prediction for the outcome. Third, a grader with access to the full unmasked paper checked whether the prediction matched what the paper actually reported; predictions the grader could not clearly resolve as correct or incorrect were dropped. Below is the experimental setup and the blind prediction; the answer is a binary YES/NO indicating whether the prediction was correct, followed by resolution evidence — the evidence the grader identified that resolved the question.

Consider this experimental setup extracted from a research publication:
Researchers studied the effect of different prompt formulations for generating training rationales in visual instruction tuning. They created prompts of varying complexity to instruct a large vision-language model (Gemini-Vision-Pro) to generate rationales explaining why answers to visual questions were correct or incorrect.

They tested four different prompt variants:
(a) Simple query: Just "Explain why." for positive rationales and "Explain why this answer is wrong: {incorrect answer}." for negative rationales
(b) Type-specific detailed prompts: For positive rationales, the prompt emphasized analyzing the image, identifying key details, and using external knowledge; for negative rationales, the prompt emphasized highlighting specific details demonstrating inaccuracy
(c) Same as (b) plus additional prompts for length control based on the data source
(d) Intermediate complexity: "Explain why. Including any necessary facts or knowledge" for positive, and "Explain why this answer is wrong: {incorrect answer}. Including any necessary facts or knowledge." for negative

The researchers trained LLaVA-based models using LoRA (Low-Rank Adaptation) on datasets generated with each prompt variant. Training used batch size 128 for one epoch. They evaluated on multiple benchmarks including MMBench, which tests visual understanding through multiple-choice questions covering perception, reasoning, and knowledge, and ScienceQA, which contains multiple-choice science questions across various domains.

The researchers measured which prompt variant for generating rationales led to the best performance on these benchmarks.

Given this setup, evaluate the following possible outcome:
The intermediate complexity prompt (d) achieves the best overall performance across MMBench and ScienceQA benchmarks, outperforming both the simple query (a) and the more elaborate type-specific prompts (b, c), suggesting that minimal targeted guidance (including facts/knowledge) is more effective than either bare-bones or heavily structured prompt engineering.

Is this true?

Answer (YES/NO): NO